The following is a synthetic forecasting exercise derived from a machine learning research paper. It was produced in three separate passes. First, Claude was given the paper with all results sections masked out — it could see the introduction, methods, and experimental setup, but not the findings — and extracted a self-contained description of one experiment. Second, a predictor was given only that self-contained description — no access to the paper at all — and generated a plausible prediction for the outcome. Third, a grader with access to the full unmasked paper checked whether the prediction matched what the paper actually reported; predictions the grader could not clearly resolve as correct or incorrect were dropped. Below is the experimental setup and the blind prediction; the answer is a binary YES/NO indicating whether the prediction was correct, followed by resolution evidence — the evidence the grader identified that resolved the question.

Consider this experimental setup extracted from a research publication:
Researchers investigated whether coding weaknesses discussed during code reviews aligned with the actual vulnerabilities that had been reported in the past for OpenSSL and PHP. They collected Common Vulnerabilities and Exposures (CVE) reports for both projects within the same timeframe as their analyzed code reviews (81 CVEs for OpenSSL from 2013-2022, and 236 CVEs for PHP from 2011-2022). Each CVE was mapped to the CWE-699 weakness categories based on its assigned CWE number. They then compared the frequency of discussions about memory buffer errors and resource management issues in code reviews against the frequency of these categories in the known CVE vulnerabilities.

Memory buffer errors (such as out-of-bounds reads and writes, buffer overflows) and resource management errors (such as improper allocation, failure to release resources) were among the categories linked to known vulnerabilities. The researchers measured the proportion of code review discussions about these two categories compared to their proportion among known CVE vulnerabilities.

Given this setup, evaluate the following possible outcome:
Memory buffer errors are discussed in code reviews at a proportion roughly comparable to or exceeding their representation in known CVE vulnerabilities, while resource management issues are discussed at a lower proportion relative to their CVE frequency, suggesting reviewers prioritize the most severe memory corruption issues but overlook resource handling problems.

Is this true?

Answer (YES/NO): NO